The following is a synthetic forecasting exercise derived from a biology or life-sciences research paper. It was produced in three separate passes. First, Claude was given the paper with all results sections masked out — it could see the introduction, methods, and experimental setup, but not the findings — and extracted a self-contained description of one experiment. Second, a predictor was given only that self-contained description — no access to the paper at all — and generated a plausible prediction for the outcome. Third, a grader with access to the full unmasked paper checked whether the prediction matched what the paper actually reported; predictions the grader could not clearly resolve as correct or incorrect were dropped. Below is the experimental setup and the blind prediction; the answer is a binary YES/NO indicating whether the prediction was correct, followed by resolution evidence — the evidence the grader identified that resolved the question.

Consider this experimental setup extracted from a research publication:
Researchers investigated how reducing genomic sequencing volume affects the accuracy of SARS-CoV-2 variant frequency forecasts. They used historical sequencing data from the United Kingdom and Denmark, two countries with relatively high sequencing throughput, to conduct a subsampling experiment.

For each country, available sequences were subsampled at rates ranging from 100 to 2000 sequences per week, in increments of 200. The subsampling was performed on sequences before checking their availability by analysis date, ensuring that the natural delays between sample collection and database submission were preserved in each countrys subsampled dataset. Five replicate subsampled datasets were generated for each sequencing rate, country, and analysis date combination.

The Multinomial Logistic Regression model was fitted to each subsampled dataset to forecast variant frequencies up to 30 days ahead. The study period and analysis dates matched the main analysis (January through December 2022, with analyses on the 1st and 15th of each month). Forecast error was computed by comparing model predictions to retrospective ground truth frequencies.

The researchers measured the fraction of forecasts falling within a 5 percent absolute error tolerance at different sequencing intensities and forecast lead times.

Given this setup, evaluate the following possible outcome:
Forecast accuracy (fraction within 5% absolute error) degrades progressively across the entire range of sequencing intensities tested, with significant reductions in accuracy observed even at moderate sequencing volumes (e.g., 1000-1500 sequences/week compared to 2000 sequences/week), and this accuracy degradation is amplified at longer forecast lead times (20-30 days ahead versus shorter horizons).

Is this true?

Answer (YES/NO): NO